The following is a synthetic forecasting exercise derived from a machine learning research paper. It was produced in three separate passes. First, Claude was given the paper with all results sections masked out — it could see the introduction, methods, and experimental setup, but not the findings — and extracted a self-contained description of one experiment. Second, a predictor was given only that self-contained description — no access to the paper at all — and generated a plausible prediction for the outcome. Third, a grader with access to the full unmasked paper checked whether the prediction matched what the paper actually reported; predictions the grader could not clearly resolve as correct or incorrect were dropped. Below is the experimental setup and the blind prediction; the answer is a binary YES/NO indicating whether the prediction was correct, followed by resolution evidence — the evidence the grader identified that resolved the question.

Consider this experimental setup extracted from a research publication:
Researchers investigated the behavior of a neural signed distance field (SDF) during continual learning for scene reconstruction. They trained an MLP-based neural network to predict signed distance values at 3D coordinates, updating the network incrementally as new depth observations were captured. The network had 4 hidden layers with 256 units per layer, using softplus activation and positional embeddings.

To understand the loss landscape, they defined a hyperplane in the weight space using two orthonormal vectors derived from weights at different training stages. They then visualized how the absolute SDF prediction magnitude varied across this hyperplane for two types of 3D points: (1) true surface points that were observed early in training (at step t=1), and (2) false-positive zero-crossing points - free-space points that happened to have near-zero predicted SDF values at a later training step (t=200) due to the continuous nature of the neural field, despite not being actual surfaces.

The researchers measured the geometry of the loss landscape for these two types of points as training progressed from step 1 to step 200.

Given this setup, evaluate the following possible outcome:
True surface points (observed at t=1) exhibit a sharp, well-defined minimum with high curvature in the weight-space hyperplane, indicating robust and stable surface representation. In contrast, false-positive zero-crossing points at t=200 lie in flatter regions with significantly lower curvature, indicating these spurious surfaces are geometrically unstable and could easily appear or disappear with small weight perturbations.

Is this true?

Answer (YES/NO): NO